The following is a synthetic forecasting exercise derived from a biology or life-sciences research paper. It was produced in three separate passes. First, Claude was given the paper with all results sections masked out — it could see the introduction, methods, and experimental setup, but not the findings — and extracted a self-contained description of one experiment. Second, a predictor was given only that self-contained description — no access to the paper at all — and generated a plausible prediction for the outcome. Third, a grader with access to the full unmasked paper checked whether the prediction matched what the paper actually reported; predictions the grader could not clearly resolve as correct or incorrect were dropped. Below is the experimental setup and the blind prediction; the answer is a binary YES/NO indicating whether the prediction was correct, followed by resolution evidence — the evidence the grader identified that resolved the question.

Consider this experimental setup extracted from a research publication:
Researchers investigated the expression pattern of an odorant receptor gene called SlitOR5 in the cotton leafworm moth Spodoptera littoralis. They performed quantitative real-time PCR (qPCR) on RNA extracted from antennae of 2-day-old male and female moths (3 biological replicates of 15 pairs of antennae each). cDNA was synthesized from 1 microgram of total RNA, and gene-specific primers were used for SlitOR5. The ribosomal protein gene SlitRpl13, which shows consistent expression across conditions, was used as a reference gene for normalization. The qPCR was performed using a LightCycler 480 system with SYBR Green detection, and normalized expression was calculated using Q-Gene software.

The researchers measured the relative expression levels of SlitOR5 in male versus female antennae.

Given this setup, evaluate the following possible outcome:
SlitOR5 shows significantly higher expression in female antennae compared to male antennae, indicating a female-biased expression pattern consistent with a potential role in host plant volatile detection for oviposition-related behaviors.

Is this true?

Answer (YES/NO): NO